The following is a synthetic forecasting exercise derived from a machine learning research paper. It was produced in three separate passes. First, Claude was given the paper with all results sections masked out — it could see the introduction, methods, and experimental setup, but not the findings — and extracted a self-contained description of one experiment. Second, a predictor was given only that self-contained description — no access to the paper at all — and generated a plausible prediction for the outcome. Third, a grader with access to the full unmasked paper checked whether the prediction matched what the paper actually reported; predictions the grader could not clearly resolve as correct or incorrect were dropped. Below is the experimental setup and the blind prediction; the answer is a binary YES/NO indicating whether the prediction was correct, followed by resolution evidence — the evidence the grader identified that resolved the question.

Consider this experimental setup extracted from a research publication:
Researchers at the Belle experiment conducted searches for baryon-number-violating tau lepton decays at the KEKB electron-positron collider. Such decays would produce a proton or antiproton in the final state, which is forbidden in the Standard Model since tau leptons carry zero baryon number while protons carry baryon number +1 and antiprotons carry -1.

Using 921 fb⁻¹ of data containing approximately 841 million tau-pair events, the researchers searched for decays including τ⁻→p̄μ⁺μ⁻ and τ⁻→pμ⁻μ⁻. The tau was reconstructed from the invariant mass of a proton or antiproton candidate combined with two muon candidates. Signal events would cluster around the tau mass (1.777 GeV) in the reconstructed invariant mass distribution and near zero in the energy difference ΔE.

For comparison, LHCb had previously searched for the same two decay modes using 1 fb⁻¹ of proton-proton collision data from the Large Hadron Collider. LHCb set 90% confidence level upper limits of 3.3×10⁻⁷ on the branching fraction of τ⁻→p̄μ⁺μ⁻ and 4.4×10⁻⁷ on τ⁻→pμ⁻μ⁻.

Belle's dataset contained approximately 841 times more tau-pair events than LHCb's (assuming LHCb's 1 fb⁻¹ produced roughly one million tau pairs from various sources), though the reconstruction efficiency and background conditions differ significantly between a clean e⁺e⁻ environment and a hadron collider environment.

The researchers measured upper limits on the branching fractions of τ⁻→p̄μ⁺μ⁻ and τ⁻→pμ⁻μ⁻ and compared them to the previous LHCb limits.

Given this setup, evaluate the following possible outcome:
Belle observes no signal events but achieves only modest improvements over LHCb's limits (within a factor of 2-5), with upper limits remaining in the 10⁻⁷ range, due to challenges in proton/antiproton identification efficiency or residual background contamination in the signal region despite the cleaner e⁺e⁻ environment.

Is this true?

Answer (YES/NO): NO